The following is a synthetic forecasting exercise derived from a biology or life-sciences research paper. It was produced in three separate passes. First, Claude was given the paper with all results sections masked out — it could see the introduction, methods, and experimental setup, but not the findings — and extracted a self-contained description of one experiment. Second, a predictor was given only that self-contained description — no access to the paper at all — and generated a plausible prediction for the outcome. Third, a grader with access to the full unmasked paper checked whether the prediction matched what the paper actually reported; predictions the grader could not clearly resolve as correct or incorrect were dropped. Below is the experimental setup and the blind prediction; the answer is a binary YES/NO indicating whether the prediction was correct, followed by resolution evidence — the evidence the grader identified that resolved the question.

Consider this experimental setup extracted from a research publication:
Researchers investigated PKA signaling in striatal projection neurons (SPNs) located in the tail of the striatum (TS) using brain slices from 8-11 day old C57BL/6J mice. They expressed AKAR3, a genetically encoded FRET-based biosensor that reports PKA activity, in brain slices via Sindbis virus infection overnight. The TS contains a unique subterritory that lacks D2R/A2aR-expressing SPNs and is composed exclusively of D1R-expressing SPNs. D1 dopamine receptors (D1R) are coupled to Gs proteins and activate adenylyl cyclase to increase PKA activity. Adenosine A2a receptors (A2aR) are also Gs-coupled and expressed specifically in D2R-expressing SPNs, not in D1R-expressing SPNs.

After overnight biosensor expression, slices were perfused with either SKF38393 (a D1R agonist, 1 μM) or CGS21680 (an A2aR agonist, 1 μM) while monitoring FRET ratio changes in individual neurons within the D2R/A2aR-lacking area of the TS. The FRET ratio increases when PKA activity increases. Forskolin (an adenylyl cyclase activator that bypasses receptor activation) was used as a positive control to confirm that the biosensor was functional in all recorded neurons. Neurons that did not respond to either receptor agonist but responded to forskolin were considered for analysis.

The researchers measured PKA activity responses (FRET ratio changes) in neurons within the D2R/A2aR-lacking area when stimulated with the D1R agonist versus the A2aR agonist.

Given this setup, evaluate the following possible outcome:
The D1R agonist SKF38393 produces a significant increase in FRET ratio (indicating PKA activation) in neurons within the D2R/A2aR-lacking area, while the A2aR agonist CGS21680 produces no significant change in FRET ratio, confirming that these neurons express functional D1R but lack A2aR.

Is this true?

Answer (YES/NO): YES